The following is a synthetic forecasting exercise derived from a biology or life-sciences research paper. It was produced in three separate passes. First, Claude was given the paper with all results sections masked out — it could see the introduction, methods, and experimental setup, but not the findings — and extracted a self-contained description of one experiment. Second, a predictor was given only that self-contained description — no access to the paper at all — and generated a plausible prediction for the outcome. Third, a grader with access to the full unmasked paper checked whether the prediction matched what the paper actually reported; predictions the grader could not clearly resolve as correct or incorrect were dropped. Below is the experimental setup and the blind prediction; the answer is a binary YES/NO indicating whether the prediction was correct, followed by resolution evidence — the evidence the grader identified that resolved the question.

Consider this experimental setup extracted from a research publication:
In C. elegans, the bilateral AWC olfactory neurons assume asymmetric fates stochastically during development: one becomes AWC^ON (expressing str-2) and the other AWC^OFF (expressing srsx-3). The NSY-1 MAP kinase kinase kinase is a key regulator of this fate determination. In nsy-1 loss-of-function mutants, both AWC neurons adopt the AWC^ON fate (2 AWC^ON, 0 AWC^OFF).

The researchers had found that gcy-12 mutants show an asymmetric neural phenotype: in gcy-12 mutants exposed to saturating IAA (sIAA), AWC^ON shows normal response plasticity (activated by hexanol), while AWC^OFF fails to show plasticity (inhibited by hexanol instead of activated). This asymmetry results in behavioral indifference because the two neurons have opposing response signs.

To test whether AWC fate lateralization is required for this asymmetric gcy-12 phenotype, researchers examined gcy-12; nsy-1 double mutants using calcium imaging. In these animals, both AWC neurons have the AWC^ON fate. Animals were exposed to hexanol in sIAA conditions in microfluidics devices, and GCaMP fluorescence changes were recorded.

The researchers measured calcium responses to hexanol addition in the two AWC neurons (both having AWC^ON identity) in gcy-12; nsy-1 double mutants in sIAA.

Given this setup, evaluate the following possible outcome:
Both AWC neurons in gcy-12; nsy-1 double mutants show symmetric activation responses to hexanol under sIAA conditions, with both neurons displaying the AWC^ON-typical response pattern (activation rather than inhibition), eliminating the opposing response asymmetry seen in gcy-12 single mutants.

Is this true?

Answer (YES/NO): YES